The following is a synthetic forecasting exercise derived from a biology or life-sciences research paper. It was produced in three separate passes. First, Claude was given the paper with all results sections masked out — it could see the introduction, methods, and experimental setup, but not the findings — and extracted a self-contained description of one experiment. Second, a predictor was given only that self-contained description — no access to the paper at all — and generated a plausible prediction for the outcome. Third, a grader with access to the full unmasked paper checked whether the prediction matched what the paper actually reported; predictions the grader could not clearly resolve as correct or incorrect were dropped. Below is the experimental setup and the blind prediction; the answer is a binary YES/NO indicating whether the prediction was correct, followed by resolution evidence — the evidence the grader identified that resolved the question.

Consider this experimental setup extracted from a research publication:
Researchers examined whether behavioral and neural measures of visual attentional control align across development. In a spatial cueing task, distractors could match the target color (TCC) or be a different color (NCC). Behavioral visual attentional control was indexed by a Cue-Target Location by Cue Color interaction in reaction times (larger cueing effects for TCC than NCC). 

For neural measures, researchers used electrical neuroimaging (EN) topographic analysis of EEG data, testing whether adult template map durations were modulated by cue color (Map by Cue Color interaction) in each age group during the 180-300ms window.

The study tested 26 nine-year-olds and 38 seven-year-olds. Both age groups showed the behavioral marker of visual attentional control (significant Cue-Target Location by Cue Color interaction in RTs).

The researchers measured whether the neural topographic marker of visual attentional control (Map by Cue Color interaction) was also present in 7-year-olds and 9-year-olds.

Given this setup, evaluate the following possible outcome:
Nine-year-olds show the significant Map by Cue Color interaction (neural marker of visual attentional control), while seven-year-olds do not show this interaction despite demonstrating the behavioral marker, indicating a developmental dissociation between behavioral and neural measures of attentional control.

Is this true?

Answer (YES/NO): NO